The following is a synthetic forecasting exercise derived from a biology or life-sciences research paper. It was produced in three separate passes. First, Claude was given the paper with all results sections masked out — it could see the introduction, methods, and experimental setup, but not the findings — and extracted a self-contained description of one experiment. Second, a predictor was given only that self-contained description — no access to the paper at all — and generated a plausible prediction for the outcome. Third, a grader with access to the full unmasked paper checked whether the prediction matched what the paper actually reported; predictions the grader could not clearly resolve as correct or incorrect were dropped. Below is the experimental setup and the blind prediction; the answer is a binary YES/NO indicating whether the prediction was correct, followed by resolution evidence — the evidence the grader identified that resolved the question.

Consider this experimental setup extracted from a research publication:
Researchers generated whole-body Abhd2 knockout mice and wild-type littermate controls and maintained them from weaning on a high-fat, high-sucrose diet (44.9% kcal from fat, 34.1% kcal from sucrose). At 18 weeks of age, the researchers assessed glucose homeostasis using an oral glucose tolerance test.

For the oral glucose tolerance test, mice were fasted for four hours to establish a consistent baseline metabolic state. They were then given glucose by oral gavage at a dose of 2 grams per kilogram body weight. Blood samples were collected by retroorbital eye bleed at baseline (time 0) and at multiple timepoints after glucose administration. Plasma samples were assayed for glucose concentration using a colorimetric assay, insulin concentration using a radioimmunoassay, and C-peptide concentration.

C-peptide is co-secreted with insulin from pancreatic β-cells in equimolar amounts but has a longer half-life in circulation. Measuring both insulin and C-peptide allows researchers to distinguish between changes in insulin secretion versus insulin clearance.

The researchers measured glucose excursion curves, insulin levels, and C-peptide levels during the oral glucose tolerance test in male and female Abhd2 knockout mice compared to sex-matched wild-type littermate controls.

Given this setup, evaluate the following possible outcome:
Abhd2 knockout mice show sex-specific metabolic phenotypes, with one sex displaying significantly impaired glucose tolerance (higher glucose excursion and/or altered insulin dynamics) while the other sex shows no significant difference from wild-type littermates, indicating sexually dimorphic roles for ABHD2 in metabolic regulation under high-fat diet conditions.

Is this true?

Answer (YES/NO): NO